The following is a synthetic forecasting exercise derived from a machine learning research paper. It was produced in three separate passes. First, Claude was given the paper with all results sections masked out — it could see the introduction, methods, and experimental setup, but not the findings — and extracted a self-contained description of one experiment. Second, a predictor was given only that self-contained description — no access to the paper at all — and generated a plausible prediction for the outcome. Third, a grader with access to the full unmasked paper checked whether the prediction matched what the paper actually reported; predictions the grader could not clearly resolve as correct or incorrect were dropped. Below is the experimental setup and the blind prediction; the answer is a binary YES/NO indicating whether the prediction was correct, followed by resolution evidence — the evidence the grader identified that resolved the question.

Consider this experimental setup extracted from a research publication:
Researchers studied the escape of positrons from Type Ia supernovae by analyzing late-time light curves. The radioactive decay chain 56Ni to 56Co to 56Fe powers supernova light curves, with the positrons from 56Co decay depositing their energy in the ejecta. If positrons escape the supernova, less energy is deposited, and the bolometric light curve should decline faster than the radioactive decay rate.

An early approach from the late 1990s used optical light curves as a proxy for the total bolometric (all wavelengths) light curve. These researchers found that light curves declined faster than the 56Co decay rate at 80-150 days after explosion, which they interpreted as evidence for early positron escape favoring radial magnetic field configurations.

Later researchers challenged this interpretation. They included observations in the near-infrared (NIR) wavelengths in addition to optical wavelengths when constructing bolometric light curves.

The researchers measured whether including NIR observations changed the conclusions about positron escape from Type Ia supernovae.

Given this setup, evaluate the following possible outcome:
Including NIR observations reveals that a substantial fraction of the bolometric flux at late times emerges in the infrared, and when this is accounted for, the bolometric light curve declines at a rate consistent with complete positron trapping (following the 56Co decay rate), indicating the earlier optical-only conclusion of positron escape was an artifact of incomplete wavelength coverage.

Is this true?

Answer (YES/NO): YES